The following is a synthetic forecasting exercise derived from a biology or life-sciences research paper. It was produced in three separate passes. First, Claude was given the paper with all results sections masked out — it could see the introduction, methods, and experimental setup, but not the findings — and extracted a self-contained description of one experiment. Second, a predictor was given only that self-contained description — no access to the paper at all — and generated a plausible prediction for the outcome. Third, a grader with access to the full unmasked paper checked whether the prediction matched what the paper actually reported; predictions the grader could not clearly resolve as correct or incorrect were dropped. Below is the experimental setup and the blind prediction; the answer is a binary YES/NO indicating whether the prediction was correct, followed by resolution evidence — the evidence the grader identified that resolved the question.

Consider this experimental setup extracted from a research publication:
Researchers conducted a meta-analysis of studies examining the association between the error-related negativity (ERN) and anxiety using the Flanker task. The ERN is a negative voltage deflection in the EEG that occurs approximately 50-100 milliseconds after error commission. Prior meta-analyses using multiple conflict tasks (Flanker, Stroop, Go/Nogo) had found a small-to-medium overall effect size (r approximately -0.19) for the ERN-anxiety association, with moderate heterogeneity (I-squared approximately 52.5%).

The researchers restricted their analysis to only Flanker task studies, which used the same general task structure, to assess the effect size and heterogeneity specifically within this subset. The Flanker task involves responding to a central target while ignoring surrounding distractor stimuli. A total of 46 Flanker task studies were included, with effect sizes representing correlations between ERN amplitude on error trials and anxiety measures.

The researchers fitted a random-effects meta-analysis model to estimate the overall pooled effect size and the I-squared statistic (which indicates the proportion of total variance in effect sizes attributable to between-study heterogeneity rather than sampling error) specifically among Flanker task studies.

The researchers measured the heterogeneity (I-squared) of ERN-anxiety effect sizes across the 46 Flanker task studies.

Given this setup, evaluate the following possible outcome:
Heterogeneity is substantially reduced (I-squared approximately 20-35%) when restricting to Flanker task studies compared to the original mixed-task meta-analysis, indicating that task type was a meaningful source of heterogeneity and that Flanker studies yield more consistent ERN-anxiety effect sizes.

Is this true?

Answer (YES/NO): NO